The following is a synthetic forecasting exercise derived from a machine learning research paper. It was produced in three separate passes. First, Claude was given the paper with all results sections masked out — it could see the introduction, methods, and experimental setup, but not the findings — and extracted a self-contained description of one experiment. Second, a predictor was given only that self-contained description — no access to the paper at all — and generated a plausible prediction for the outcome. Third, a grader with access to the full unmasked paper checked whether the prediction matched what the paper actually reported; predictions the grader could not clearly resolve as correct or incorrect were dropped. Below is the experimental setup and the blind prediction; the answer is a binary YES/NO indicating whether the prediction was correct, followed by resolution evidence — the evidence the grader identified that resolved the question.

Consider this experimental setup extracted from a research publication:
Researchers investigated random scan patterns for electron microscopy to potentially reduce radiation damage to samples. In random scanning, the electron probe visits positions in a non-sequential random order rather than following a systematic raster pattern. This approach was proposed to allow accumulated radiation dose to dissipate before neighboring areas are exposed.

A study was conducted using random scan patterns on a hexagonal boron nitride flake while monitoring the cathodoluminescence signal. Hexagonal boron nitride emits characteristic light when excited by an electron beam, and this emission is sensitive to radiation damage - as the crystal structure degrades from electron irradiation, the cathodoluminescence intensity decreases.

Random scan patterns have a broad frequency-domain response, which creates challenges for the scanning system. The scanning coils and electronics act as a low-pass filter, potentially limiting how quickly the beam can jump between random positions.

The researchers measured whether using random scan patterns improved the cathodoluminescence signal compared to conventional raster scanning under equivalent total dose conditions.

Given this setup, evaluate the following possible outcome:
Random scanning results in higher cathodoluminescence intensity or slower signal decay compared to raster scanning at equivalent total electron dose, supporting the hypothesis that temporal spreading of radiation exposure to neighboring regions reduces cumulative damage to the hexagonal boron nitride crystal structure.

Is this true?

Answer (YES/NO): YES